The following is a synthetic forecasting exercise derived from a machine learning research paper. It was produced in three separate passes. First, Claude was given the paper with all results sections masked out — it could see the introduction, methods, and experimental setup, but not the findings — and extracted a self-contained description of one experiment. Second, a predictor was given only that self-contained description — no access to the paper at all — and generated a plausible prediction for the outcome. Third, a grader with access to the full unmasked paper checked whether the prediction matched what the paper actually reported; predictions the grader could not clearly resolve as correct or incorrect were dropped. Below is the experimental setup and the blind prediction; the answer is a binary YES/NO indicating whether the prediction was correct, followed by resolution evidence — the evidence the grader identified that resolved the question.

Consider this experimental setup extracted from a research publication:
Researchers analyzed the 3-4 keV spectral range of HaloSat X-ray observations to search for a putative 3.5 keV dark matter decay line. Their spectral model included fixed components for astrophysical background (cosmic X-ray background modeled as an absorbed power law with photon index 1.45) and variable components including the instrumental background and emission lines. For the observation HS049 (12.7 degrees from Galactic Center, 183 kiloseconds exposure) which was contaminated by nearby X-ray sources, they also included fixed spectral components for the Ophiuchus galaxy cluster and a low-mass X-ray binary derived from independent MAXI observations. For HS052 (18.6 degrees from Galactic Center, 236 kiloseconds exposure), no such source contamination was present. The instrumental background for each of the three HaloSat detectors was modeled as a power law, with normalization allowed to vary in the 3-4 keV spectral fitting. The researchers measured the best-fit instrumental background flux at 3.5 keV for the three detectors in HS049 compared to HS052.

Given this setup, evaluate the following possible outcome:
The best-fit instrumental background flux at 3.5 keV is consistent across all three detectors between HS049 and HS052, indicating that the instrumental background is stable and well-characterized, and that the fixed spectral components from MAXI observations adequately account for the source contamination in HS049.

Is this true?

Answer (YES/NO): NO